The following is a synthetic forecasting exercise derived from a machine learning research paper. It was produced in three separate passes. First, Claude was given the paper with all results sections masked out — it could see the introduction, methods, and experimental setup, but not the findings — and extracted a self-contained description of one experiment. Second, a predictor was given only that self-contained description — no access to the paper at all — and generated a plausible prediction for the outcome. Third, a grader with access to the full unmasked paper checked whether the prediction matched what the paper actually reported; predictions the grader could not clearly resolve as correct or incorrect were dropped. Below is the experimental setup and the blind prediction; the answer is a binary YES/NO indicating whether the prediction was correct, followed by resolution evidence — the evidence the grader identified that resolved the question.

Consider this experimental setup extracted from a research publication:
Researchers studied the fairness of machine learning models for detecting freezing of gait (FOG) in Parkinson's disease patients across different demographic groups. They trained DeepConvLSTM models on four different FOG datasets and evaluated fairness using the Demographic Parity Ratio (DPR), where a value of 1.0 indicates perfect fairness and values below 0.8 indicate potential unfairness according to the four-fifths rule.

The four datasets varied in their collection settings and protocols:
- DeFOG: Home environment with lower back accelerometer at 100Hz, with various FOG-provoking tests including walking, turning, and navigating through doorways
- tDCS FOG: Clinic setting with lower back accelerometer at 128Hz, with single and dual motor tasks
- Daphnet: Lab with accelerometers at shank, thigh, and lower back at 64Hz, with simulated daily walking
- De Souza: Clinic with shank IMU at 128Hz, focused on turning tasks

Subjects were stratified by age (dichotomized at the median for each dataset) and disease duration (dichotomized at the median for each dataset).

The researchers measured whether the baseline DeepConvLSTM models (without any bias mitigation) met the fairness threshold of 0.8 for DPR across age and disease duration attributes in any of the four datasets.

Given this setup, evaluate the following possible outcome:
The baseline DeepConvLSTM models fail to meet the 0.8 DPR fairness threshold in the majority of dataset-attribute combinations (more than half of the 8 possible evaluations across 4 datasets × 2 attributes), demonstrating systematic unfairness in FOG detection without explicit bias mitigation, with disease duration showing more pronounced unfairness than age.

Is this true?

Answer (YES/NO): NO